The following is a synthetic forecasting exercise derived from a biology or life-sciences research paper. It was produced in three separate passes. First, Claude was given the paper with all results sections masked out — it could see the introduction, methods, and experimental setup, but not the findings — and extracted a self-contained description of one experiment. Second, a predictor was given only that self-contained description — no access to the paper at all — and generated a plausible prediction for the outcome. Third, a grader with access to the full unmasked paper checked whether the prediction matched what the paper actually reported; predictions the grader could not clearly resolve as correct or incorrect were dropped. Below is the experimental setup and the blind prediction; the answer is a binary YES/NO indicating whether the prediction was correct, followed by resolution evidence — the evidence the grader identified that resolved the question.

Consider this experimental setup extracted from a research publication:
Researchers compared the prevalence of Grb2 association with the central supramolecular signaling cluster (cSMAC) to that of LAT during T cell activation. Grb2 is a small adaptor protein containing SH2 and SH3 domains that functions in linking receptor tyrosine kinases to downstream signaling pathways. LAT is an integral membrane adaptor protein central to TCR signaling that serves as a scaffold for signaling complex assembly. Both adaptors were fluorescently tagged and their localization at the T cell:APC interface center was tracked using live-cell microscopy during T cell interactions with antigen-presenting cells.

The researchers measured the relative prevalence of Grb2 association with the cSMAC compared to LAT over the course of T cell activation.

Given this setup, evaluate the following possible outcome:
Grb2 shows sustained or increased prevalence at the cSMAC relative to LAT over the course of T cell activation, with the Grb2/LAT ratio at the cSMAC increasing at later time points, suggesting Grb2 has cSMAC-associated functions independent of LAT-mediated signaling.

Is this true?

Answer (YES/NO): NO